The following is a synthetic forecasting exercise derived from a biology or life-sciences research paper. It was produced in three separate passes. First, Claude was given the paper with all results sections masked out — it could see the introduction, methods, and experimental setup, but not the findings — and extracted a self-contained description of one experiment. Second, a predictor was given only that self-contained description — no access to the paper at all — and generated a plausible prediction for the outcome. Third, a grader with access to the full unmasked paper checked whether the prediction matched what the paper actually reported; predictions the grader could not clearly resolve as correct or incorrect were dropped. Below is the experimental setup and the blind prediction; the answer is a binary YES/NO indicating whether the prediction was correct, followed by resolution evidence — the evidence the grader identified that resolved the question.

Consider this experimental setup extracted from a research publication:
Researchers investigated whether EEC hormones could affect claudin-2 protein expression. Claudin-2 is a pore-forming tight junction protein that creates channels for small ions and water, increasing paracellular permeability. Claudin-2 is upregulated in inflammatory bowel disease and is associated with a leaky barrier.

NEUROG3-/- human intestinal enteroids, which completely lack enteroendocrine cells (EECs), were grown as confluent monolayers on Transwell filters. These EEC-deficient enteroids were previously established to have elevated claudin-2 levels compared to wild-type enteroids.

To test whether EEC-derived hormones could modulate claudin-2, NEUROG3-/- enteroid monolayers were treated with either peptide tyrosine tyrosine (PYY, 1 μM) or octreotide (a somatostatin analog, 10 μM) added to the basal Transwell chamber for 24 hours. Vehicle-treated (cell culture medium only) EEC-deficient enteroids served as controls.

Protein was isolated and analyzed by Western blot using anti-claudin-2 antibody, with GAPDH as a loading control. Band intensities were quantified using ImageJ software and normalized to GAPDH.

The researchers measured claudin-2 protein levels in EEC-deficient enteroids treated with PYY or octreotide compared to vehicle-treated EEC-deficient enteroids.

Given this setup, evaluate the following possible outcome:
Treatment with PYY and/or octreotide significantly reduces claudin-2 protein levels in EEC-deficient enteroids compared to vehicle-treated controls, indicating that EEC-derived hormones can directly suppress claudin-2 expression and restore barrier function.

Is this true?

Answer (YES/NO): NO